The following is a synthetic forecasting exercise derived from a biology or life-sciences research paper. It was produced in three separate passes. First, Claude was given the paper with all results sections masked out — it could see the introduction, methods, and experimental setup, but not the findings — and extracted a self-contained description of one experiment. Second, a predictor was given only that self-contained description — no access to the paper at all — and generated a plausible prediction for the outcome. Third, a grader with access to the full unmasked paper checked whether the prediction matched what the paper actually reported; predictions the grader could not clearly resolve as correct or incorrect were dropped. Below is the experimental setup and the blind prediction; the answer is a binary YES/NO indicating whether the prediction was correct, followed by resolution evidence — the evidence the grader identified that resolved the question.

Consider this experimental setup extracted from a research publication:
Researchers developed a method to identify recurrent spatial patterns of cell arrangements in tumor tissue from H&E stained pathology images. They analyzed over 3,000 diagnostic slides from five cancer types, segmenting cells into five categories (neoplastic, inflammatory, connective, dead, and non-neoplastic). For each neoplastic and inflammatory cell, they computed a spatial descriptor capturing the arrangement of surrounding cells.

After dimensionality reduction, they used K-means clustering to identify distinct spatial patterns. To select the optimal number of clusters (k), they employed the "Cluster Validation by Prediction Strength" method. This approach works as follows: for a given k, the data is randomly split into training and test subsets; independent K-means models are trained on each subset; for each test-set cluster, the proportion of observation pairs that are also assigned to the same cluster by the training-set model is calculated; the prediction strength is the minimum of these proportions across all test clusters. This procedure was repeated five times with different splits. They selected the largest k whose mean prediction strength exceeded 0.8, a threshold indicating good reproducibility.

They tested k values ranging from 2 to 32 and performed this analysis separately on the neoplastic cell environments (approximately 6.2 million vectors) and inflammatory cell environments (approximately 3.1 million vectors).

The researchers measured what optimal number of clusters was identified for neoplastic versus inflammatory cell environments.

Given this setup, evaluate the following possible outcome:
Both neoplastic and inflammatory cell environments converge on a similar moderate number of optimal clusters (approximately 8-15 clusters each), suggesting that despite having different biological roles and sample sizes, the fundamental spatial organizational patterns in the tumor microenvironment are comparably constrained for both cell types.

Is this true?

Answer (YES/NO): NO